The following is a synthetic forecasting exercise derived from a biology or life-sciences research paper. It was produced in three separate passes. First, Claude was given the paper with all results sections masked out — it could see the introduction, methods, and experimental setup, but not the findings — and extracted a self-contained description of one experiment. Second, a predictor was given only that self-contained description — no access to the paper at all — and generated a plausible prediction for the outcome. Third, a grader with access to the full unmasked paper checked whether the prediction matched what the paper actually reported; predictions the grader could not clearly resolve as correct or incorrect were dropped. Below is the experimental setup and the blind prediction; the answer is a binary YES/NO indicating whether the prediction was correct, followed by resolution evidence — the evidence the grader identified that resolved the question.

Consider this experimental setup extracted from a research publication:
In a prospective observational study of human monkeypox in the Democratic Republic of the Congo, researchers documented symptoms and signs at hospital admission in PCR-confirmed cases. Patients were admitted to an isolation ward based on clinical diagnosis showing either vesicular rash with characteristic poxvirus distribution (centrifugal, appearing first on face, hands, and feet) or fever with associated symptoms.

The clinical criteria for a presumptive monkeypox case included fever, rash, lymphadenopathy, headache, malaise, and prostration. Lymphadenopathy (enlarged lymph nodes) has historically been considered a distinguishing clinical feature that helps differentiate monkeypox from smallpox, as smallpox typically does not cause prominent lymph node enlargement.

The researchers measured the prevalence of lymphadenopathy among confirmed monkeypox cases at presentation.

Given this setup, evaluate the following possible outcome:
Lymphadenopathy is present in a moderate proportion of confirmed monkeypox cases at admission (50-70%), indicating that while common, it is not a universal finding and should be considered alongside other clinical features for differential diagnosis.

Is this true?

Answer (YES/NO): NO